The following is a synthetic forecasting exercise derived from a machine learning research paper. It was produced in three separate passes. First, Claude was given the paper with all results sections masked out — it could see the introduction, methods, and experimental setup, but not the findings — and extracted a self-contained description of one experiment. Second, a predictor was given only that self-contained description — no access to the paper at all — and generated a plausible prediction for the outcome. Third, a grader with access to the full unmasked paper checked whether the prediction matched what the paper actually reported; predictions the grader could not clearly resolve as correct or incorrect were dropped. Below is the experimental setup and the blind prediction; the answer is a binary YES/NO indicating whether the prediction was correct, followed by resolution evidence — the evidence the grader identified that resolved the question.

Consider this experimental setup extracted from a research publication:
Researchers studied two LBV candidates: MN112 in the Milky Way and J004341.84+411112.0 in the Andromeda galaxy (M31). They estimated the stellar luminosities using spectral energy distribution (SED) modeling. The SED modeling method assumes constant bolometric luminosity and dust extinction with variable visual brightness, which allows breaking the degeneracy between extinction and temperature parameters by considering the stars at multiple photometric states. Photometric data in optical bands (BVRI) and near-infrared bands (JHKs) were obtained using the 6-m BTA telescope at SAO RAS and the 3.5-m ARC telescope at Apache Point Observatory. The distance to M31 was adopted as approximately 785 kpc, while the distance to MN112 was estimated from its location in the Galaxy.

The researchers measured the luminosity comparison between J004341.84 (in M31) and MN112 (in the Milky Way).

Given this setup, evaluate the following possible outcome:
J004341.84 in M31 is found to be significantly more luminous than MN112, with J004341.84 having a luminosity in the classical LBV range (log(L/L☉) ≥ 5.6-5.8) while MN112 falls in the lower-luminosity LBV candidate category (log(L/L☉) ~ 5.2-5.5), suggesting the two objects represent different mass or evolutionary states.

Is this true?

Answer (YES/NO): NO